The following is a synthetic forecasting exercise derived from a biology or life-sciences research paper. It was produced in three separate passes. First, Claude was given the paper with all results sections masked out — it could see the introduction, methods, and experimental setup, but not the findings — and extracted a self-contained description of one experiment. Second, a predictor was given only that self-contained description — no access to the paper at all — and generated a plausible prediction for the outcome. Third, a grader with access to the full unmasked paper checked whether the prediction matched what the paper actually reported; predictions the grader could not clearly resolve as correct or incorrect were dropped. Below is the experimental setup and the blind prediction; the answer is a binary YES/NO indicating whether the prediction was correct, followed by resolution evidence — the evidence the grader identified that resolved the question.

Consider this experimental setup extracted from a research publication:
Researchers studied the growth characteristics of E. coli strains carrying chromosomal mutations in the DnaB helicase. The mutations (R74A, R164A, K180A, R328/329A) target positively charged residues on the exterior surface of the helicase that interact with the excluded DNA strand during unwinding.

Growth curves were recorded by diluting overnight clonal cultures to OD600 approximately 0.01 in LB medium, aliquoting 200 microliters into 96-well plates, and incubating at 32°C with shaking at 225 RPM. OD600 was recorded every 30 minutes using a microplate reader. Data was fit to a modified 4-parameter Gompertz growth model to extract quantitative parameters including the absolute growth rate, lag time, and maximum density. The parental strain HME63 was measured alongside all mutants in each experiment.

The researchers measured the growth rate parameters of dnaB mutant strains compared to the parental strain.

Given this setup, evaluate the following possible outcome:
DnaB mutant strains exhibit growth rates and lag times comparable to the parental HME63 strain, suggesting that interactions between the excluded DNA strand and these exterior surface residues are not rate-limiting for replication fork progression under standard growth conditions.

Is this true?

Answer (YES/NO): NO